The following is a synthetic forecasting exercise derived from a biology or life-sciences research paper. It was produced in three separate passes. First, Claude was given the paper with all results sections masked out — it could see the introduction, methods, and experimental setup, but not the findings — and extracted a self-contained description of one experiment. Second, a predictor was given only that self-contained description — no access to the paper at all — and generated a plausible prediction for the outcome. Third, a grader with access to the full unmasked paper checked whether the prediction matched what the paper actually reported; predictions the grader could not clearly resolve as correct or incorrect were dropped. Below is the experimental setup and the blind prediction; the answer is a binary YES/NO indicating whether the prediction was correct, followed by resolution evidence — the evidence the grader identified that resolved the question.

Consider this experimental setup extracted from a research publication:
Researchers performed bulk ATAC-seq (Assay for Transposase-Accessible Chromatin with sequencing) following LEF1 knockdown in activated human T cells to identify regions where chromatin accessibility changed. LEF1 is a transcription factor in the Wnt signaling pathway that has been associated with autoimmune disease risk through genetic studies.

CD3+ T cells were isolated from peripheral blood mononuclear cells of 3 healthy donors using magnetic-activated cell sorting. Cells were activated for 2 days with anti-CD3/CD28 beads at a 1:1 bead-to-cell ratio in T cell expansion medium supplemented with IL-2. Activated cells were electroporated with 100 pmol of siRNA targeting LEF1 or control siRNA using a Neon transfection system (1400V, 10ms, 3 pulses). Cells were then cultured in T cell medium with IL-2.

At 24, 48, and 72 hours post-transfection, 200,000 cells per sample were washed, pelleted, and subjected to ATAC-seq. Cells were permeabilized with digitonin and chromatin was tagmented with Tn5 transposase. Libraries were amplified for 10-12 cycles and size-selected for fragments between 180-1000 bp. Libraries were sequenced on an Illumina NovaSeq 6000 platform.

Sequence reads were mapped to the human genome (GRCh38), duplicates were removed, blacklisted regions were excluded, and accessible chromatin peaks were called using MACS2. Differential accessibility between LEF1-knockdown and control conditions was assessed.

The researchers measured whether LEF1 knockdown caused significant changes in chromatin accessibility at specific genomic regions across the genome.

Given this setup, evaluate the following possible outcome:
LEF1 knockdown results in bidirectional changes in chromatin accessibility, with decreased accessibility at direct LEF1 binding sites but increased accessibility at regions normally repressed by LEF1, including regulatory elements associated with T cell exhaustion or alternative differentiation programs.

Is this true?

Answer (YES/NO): NO